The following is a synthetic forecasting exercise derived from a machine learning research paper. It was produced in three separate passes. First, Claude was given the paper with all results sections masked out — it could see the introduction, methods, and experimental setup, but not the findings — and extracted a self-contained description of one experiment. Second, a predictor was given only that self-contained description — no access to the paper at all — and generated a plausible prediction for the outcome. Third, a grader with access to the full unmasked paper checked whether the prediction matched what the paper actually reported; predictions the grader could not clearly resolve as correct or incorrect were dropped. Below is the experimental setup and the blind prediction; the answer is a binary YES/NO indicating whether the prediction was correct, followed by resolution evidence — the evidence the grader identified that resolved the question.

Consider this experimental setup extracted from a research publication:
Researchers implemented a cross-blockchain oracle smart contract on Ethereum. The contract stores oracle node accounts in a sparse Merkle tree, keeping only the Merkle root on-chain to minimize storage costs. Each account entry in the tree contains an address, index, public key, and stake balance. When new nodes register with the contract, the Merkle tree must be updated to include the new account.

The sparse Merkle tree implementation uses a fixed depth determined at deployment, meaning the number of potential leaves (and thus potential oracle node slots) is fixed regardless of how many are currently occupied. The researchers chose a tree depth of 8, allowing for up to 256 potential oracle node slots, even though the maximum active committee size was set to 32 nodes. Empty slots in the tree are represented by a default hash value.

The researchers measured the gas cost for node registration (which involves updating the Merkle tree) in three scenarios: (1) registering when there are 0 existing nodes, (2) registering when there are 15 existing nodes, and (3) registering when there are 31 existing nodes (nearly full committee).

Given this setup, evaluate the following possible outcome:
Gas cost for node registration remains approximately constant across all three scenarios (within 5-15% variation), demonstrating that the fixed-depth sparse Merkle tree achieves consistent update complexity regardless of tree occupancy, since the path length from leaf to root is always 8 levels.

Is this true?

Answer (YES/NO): NO